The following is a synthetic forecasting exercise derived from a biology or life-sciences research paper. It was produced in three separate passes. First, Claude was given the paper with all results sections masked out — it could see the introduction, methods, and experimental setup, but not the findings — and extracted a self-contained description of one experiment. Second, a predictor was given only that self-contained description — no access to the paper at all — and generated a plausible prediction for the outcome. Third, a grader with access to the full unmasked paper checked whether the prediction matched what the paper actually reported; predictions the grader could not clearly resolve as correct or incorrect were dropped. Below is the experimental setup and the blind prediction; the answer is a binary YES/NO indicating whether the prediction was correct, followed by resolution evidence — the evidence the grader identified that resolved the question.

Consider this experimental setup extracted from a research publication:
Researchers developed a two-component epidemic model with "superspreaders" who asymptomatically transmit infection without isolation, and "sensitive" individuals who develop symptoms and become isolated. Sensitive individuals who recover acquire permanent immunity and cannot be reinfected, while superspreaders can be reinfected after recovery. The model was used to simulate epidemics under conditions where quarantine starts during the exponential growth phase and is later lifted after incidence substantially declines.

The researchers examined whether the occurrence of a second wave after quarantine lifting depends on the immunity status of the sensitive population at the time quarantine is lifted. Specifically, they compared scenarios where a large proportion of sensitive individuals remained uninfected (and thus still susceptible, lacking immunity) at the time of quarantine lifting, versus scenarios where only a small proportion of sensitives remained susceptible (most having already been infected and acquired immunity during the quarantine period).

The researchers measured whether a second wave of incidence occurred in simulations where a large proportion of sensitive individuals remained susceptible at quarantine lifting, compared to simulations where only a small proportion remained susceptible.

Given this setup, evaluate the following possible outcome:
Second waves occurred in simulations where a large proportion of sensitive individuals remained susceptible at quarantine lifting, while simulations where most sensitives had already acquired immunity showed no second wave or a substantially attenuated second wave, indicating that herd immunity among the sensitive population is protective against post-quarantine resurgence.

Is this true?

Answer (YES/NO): YES